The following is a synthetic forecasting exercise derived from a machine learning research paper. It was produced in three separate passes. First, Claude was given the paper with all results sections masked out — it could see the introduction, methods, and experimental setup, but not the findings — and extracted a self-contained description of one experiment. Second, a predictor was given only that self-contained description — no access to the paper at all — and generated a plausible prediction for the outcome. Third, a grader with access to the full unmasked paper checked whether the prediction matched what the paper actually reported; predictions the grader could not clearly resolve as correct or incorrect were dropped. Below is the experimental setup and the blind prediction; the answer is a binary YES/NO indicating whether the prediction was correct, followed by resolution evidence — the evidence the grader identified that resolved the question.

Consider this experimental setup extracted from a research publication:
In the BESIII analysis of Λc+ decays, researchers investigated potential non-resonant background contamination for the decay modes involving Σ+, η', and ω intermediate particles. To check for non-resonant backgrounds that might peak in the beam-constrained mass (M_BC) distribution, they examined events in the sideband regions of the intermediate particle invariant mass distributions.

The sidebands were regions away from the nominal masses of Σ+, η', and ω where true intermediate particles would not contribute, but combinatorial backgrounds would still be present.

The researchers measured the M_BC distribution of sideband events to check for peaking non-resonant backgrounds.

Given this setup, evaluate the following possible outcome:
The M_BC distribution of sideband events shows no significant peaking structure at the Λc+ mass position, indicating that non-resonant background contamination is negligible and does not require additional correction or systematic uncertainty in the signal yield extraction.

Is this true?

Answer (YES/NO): YES